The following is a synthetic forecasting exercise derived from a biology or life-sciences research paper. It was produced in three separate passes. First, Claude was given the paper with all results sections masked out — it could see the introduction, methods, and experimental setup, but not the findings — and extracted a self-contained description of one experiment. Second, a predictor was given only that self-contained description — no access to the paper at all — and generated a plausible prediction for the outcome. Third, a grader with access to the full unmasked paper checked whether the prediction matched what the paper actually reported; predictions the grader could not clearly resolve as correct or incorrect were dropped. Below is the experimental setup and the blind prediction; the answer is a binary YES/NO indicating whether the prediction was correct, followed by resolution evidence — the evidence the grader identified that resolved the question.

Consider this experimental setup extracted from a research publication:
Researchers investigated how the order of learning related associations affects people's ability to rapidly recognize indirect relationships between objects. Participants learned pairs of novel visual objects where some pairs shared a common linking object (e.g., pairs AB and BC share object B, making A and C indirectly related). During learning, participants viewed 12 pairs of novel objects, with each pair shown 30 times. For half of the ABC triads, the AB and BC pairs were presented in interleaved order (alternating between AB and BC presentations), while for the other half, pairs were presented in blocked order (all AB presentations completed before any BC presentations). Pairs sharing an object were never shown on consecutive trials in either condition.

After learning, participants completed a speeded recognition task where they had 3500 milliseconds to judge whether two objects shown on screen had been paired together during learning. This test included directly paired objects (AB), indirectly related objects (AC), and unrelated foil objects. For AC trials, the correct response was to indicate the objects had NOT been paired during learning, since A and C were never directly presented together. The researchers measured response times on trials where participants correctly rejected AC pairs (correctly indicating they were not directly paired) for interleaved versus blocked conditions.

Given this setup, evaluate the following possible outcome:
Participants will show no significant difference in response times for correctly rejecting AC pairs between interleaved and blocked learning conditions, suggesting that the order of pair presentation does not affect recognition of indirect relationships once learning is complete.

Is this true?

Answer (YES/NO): NO